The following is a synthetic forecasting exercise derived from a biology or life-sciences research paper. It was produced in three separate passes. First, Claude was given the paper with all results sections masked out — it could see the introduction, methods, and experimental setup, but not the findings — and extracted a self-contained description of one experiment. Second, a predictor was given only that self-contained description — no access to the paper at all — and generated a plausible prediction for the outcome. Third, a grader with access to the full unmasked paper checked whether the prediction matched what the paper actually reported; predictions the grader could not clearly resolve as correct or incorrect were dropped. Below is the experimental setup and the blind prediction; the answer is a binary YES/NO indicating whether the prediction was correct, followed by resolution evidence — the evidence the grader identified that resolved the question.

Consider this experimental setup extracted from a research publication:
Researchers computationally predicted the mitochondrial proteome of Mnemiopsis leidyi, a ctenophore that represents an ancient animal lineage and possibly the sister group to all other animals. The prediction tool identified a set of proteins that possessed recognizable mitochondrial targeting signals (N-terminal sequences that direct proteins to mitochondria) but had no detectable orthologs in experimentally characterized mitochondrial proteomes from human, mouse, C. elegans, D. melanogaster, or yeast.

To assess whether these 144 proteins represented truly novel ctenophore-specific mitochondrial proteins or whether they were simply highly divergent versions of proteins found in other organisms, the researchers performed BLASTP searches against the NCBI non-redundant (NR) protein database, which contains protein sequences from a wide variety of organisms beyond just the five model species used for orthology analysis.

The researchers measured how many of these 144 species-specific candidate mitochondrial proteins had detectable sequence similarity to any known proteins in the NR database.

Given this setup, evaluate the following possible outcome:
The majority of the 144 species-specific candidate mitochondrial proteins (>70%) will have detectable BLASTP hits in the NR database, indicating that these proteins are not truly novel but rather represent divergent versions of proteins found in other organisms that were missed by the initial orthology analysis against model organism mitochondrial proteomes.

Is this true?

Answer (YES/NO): YES